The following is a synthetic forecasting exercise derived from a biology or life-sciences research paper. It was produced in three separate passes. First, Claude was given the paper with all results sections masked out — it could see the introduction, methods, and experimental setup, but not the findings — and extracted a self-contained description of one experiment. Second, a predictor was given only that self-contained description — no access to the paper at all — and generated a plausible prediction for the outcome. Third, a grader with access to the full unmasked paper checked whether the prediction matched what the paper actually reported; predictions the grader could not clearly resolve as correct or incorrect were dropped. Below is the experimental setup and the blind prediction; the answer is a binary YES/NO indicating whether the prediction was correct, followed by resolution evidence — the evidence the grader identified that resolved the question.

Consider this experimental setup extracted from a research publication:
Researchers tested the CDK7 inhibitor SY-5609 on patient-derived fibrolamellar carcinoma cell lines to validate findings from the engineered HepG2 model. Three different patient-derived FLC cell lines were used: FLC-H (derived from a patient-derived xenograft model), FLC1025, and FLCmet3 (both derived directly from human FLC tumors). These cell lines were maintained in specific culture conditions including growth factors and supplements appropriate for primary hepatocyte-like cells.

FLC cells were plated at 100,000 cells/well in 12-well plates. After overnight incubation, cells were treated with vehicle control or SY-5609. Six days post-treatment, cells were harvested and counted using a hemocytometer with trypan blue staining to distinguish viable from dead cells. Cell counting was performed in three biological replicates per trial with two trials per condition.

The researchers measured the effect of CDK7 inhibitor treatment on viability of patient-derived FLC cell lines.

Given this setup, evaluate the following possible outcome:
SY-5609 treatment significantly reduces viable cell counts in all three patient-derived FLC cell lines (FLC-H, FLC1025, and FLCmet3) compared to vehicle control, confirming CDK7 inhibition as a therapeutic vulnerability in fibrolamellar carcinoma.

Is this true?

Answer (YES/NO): YES